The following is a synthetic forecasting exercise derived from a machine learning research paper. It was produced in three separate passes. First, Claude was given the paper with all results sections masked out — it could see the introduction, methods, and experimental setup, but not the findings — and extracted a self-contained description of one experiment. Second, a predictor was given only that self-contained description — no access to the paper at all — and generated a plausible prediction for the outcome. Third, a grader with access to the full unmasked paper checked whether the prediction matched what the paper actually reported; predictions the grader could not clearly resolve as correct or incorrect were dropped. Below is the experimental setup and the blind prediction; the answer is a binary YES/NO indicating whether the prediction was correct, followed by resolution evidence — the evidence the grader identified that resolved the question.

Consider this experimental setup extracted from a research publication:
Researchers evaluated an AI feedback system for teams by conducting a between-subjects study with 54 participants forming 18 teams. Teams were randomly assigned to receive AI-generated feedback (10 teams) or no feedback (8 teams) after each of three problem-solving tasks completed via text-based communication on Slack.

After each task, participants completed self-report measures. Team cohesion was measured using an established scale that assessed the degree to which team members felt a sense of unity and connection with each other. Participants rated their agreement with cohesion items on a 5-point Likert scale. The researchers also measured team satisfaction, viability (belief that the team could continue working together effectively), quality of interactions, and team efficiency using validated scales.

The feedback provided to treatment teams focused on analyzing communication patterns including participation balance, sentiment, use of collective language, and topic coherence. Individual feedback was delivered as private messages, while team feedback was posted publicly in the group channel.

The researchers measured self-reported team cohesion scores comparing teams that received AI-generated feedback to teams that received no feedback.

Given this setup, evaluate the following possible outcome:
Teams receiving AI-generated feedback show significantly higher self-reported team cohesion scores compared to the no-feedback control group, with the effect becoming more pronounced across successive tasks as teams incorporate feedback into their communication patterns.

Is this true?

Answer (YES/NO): NO